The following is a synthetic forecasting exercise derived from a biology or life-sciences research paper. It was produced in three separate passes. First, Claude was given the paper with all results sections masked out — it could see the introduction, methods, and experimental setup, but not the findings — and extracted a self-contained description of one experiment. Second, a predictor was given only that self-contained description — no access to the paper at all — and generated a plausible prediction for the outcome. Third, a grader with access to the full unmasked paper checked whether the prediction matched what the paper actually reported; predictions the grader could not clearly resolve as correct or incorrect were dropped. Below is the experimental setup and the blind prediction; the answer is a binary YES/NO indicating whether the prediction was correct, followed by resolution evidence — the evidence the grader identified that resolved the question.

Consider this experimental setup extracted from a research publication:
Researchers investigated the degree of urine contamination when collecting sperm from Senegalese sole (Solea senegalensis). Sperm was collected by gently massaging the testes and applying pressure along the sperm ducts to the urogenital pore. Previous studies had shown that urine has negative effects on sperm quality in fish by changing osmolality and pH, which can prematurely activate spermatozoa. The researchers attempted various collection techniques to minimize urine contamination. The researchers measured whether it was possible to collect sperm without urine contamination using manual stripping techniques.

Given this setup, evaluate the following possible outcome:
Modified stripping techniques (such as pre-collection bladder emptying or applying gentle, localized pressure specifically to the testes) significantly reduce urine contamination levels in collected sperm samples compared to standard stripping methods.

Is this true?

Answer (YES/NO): NO